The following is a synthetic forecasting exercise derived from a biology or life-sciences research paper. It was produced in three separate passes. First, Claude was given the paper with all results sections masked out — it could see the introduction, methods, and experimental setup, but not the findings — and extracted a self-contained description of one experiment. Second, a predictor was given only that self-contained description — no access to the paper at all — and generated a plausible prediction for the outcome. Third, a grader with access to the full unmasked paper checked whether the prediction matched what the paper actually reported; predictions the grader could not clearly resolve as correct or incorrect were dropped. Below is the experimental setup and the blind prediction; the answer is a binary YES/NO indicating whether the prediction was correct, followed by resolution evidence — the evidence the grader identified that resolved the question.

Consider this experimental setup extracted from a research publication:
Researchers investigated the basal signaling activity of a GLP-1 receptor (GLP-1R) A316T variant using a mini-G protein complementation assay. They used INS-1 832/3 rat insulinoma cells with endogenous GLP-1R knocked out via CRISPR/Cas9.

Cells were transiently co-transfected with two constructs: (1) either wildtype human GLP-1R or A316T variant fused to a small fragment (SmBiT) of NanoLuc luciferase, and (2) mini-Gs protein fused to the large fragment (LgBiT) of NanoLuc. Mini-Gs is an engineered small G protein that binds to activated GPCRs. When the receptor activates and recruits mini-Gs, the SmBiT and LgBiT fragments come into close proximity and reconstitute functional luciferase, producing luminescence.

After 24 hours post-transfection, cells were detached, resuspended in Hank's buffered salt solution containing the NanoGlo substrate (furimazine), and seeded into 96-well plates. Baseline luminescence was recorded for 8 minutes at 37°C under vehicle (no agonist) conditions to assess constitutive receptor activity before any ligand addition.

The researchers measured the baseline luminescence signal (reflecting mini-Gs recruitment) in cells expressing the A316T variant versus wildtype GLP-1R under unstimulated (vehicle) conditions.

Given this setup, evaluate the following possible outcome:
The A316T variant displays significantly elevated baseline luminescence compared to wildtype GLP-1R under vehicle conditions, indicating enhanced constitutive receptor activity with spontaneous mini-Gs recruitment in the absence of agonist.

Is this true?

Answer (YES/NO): YES